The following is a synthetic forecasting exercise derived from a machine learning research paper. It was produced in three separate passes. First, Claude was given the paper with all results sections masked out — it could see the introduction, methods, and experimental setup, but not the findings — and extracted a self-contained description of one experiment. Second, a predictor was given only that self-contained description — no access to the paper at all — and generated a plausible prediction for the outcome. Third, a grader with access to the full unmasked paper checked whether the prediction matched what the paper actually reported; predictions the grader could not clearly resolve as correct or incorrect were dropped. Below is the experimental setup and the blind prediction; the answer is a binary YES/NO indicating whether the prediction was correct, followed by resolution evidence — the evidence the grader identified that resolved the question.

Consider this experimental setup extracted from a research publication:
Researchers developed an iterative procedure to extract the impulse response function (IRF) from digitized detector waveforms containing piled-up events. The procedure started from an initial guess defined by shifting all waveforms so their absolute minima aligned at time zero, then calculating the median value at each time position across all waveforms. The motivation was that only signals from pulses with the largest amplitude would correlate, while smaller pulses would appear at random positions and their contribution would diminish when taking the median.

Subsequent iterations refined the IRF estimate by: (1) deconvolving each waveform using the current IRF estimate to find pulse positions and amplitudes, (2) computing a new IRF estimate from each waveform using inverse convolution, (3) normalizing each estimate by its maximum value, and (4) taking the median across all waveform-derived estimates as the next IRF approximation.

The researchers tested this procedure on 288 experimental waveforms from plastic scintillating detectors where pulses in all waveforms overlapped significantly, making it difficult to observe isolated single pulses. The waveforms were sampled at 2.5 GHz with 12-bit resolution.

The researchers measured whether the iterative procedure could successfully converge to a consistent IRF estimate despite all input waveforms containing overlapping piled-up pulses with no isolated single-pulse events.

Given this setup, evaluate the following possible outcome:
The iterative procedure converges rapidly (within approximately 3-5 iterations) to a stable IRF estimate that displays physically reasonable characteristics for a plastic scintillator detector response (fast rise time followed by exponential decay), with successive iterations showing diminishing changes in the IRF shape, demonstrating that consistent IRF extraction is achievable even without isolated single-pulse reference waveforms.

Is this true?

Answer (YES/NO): NO